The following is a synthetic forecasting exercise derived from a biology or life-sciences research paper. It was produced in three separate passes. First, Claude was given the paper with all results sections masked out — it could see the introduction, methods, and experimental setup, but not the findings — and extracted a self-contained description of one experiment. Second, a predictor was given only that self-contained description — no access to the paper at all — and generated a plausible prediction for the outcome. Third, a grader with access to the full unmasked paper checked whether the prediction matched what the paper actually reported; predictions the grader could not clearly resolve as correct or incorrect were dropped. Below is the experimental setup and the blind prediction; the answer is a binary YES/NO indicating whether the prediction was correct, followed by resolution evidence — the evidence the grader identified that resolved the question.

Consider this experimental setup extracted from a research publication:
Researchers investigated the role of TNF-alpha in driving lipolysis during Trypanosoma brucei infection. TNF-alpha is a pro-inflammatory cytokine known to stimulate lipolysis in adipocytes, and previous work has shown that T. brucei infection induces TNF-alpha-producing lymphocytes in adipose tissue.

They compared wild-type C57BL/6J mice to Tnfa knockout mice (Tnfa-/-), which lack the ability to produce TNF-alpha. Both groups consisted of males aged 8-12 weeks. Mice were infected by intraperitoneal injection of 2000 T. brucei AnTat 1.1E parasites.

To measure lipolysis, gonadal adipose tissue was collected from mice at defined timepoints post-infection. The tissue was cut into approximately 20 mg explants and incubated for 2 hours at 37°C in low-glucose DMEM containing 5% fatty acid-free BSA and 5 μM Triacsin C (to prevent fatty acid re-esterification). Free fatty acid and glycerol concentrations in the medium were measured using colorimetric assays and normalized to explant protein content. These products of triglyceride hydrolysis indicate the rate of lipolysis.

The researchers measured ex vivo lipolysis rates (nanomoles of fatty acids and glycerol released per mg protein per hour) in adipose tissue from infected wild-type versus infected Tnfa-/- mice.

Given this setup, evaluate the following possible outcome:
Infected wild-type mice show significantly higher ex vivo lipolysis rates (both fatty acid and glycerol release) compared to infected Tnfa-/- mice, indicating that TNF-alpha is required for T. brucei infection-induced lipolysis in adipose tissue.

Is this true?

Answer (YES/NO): NO